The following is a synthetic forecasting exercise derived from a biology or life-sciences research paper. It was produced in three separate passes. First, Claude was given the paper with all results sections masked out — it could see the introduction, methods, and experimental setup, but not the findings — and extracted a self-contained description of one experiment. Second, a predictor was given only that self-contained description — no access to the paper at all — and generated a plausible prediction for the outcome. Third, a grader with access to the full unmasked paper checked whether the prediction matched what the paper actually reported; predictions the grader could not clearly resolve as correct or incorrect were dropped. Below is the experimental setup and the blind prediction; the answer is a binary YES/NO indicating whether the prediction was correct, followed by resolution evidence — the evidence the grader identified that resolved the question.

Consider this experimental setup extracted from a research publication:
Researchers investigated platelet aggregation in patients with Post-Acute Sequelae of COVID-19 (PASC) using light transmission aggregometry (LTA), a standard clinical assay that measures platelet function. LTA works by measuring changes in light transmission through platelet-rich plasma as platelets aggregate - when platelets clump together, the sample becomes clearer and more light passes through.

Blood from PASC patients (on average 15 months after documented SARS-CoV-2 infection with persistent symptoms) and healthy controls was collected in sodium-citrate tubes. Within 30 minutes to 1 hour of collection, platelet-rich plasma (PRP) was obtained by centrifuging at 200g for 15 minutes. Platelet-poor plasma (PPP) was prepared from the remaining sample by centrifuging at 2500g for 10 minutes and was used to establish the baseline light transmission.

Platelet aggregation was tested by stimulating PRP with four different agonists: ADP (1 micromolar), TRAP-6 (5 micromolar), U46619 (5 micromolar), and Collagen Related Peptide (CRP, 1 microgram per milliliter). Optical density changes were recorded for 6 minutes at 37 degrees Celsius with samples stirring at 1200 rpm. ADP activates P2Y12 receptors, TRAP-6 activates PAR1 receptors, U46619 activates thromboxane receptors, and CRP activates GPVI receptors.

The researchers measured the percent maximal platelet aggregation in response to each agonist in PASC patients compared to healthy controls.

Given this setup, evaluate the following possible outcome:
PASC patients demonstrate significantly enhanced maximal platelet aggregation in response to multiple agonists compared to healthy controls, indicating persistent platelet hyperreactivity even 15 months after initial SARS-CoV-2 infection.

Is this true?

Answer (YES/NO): NO